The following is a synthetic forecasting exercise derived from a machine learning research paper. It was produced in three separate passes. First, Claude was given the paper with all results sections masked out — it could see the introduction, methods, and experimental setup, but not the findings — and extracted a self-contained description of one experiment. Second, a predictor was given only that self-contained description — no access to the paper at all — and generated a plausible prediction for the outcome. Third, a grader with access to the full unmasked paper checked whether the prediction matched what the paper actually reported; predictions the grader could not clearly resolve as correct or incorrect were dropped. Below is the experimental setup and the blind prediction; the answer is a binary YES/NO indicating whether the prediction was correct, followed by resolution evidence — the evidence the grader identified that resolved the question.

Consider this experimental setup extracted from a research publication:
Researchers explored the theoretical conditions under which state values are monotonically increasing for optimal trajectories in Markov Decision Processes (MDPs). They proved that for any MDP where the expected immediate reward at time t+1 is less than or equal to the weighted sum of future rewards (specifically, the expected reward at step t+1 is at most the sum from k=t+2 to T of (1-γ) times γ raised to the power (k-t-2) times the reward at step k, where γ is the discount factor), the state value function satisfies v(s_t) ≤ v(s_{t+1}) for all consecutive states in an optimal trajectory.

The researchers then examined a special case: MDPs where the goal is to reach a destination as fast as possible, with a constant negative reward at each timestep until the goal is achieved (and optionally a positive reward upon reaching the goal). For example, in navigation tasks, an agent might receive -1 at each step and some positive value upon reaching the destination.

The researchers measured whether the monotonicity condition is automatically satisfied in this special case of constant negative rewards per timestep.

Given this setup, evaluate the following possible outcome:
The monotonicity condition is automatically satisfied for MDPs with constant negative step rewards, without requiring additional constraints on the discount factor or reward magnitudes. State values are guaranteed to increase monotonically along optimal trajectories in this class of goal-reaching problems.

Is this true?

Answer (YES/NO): YES